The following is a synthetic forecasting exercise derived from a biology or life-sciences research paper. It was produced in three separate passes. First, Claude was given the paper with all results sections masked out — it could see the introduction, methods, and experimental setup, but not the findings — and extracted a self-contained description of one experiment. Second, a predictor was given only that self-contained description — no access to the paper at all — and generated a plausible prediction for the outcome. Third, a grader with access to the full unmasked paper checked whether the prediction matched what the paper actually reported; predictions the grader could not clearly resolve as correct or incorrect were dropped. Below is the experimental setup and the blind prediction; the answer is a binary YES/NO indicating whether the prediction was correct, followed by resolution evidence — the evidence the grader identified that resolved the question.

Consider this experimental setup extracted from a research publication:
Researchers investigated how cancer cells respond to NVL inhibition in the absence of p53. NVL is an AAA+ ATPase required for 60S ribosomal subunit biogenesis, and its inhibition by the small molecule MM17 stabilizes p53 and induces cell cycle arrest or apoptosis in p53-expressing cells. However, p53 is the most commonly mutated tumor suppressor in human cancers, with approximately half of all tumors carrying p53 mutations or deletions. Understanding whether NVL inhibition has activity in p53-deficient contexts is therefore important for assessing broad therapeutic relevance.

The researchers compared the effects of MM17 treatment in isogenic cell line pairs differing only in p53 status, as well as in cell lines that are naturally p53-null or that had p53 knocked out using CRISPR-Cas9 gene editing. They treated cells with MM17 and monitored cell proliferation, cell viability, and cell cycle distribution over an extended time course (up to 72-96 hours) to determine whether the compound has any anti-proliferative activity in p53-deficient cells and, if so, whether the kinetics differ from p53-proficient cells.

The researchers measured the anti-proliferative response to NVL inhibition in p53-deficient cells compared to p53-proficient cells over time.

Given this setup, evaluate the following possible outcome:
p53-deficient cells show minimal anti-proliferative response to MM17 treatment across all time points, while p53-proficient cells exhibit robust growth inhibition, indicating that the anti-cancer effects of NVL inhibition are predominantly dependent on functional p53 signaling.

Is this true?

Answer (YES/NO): NO